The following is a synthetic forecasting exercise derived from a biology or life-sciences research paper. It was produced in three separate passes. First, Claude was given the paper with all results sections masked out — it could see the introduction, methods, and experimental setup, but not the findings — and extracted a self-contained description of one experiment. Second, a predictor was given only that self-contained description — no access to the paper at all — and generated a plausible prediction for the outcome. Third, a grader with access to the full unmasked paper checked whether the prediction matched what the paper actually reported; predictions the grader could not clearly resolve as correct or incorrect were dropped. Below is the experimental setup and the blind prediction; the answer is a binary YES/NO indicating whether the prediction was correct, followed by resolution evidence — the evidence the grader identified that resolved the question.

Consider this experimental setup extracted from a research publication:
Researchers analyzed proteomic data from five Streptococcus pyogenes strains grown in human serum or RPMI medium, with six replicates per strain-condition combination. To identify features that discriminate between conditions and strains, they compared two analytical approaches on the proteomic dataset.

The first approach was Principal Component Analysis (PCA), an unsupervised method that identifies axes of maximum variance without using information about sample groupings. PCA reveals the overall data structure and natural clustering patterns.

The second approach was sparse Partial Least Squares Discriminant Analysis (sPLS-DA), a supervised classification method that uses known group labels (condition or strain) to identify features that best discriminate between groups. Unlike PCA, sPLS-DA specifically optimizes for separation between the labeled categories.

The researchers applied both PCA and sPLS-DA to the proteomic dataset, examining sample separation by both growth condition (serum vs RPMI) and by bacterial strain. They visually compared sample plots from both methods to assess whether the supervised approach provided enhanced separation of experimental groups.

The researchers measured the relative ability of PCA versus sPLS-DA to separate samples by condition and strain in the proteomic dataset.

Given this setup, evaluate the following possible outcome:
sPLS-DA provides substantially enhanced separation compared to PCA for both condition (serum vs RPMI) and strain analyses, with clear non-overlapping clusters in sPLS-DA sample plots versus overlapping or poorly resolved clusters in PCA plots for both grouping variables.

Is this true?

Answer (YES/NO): NO